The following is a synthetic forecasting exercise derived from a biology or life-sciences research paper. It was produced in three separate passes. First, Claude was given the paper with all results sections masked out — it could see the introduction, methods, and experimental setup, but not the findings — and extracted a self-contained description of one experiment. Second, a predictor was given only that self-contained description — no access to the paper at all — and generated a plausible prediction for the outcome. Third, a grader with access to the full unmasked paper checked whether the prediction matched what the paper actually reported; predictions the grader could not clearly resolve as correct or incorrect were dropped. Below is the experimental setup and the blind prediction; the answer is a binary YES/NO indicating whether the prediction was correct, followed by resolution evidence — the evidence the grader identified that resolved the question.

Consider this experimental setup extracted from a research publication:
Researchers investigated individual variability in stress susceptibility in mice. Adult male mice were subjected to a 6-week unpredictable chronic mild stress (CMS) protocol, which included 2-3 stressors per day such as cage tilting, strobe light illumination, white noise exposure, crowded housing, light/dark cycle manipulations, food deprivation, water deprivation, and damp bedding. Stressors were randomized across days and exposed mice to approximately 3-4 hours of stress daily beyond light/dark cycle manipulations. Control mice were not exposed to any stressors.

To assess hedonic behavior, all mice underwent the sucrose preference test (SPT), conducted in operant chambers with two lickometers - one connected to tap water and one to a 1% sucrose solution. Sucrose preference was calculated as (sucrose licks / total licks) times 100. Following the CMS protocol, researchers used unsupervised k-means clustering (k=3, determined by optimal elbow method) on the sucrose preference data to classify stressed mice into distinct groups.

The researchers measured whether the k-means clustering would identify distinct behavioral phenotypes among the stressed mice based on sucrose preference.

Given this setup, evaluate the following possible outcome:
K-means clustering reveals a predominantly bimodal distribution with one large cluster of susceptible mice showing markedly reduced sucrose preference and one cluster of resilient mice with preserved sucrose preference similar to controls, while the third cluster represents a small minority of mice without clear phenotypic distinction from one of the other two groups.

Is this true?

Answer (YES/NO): NO